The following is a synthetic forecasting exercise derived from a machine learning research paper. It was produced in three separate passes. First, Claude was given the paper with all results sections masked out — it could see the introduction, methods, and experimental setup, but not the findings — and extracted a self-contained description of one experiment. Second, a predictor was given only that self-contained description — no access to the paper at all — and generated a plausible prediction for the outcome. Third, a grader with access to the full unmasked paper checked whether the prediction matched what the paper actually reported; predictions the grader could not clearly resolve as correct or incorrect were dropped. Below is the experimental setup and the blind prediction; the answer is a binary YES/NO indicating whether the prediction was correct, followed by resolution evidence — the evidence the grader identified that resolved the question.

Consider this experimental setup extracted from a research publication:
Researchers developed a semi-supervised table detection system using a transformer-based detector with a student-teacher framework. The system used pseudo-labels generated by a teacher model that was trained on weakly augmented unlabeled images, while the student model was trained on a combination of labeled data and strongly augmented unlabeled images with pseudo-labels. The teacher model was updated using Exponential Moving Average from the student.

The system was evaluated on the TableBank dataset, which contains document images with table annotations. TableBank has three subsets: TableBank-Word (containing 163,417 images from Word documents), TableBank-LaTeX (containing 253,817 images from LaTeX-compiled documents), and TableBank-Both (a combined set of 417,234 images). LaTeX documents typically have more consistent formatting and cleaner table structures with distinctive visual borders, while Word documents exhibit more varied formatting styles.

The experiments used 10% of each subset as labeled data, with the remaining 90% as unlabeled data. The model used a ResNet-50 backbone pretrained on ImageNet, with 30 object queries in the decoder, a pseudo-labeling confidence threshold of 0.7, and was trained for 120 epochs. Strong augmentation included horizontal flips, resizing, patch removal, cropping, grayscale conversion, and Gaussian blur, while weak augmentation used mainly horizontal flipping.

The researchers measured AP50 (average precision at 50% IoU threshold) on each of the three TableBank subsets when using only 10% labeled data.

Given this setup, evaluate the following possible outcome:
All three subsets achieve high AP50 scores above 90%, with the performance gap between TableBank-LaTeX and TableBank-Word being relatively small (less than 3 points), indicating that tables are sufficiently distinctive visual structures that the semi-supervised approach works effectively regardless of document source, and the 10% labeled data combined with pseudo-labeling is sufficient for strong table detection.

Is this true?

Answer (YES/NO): YES